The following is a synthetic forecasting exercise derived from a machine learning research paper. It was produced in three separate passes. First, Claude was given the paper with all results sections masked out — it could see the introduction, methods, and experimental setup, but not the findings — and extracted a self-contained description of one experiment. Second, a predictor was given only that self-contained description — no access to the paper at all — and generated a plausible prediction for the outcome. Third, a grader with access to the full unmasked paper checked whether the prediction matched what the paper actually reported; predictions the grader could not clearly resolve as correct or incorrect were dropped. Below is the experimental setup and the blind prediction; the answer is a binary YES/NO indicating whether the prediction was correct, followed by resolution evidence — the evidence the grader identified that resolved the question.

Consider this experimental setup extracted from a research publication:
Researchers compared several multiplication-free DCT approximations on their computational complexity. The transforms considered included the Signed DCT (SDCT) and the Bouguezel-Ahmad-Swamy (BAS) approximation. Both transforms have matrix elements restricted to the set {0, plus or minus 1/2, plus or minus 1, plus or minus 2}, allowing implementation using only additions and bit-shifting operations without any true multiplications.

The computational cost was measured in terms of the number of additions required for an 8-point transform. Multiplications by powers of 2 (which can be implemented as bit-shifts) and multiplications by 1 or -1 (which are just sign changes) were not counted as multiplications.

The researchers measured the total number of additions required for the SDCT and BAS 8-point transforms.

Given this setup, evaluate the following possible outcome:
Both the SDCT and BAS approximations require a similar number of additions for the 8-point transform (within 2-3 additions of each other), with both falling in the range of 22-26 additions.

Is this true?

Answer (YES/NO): NO